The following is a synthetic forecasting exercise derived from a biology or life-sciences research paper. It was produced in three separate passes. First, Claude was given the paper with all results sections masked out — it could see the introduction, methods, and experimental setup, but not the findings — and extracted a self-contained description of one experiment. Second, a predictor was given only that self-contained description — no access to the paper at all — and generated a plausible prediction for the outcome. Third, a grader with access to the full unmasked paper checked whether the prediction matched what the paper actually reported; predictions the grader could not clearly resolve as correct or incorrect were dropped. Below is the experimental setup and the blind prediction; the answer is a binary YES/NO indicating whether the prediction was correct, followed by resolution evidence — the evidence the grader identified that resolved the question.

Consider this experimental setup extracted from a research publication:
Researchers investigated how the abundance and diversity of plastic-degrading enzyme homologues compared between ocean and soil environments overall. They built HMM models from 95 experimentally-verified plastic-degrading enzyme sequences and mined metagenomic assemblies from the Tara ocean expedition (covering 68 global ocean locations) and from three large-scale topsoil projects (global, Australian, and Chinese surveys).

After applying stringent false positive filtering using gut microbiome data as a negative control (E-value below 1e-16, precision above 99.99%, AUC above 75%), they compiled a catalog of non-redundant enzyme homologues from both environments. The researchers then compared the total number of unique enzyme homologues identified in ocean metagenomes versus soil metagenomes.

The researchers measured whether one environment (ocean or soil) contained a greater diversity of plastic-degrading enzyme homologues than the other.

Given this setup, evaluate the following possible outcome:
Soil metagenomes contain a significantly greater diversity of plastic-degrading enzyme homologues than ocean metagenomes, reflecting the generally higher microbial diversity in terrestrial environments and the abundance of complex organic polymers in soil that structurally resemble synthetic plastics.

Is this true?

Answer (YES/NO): NO